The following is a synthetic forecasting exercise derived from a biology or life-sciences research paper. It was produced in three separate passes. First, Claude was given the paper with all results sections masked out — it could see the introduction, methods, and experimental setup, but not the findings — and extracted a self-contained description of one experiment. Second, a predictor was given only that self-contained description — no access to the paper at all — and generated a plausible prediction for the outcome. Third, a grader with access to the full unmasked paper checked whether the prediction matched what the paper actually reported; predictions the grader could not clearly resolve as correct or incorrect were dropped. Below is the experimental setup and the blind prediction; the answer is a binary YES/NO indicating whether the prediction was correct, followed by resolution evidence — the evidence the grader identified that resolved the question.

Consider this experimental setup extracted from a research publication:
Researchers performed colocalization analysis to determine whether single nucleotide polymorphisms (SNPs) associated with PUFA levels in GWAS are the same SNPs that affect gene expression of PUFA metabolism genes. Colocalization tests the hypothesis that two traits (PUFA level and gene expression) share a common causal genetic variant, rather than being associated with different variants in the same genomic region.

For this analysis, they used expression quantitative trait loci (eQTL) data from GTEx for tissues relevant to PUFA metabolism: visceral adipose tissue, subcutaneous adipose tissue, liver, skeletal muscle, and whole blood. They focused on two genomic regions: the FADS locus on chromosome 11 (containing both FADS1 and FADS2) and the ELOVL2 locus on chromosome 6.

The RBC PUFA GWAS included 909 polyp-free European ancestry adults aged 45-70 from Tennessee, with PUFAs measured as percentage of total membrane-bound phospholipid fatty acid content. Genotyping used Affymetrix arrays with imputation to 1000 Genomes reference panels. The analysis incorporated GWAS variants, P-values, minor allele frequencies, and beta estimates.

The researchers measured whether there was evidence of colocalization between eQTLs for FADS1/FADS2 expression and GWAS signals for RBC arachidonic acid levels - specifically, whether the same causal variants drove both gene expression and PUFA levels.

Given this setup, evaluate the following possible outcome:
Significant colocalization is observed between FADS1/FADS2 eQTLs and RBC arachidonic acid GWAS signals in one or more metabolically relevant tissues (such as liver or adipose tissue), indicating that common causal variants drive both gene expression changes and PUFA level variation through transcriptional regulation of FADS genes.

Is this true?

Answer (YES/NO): NO